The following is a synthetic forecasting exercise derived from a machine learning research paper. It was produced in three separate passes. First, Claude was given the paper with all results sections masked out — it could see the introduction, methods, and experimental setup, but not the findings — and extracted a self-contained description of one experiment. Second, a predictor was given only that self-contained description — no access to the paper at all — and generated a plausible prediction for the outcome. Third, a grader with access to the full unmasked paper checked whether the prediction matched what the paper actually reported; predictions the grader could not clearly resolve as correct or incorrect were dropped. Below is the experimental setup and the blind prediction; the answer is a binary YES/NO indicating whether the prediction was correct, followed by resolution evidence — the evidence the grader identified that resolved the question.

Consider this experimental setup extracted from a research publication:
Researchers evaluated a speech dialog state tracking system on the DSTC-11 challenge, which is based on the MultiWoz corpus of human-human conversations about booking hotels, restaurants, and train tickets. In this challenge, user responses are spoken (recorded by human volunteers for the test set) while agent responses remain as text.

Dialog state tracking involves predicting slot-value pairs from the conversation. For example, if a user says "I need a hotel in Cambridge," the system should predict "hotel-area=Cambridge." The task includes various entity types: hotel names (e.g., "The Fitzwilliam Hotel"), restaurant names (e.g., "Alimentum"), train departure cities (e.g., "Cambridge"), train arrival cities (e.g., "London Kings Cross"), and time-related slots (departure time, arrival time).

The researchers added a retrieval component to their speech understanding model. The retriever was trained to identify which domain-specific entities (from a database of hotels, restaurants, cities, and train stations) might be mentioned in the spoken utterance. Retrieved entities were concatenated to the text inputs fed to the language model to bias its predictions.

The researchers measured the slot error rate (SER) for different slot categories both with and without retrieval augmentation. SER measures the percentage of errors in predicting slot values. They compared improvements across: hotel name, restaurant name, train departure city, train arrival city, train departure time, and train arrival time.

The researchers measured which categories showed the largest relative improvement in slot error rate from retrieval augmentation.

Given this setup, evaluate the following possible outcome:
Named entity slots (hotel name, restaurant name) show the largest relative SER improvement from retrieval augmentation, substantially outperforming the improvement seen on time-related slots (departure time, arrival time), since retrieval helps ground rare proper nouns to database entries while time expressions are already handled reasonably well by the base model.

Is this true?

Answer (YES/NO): NO